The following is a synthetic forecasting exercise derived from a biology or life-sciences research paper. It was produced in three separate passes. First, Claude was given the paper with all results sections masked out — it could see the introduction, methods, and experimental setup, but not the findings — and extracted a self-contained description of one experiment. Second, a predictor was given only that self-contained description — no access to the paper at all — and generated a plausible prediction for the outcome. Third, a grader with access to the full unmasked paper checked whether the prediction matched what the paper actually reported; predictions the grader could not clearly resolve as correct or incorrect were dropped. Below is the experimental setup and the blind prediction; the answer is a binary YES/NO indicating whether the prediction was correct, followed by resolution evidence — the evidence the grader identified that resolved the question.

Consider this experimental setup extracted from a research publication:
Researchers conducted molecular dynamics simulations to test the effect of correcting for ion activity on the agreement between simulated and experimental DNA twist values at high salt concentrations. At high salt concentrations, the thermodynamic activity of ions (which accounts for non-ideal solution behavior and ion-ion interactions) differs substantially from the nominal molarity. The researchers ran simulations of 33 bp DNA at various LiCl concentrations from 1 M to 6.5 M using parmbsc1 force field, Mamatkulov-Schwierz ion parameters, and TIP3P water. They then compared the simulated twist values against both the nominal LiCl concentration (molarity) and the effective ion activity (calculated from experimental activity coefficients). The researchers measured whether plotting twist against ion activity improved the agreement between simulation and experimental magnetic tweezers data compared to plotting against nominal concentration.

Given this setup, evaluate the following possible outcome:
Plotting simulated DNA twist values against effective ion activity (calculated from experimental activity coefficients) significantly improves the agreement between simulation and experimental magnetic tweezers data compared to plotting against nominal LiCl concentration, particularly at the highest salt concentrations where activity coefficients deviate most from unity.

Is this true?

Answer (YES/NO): YES